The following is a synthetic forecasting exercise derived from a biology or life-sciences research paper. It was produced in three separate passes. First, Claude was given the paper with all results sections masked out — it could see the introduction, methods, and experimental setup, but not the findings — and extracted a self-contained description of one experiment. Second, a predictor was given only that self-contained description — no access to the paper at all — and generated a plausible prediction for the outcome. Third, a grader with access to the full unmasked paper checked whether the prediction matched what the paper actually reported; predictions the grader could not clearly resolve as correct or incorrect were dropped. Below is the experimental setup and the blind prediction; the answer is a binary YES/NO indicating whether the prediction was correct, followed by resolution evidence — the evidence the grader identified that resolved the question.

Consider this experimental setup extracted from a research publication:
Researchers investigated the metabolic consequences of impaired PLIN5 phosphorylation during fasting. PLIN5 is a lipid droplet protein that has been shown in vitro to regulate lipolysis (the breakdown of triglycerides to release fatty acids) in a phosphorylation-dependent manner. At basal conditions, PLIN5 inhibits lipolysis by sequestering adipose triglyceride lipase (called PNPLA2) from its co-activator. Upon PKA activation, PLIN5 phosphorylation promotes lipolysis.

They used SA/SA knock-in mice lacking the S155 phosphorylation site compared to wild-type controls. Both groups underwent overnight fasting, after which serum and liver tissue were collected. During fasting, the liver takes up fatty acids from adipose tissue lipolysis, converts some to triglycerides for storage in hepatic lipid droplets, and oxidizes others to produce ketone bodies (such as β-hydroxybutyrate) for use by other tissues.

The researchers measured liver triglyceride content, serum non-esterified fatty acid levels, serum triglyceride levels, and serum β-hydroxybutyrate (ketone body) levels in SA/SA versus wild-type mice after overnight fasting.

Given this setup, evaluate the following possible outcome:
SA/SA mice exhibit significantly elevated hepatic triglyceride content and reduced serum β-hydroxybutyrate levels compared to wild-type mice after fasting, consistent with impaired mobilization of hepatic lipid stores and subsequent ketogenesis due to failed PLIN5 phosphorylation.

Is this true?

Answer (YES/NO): NO